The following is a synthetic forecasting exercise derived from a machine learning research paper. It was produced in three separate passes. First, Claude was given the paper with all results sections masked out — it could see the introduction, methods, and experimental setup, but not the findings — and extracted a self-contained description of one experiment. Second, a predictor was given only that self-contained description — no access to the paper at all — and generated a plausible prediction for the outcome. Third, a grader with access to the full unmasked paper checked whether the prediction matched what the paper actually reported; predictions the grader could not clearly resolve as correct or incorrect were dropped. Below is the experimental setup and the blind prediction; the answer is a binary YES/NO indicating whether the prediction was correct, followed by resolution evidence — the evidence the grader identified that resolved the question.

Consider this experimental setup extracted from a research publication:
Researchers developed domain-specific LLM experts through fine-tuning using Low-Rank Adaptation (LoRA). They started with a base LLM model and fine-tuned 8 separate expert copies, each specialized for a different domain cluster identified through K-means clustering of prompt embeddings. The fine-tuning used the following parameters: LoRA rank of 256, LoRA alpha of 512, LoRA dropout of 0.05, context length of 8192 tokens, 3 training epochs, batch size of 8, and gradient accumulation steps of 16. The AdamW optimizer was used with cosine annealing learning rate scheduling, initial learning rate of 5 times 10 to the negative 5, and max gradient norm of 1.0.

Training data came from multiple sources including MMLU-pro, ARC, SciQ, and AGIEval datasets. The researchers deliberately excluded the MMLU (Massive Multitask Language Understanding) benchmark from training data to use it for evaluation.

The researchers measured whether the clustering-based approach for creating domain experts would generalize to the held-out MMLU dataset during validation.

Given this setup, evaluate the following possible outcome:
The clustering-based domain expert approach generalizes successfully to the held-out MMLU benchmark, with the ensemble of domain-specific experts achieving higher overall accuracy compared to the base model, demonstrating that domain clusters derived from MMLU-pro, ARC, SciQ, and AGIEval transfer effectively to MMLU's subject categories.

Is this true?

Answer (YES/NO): YES